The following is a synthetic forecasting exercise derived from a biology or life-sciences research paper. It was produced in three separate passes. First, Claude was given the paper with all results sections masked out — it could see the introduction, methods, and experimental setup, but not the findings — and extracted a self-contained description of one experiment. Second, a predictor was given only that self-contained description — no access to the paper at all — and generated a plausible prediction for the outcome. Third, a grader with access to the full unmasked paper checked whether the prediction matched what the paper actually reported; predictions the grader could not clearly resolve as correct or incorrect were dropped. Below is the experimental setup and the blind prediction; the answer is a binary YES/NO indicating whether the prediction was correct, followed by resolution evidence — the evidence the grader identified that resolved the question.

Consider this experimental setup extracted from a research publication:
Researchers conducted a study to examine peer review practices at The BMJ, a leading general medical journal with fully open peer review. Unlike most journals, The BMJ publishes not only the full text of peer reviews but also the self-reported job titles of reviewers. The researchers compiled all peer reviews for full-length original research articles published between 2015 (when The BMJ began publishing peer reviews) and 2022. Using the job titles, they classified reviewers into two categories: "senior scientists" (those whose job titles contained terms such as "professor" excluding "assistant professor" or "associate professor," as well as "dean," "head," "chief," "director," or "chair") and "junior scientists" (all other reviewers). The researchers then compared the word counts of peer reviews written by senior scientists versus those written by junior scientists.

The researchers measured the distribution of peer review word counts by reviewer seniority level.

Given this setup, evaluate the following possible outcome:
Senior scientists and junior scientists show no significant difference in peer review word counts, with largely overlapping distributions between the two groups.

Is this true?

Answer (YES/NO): YES